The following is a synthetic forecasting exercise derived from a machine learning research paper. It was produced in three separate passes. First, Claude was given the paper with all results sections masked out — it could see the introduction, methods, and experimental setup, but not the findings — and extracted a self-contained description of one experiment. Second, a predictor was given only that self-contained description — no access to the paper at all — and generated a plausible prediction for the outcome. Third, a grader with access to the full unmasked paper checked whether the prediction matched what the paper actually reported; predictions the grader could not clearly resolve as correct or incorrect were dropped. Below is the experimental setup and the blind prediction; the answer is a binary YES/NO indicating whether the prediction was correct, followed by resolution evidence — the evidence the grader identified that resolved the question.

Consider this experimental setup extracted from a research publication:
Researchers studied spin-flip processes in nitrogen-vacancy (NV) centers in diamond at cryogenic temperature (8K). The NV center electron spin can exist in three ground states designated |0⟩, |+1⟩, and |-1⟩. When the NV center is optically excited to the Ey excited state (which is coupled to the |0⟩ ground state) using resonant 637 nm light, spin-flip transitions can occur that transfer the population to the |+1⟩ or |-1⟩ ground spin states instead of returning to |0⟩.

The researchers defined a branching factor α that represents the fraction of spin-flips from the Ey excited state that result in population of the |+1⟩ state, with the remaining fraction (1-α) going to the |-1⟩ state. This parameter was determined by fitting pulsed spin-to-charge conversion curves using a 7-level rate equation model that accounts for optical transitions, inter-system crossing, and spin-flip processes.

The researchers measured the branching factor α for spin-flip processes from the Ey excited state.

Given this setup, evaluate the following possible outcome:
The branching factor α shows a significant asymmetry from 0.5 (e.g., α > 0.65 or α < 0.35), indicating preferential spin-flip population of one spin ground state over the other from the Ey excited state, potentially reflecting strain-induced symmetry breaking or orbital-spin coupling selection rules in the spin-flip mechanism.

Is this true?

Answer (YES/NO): YES